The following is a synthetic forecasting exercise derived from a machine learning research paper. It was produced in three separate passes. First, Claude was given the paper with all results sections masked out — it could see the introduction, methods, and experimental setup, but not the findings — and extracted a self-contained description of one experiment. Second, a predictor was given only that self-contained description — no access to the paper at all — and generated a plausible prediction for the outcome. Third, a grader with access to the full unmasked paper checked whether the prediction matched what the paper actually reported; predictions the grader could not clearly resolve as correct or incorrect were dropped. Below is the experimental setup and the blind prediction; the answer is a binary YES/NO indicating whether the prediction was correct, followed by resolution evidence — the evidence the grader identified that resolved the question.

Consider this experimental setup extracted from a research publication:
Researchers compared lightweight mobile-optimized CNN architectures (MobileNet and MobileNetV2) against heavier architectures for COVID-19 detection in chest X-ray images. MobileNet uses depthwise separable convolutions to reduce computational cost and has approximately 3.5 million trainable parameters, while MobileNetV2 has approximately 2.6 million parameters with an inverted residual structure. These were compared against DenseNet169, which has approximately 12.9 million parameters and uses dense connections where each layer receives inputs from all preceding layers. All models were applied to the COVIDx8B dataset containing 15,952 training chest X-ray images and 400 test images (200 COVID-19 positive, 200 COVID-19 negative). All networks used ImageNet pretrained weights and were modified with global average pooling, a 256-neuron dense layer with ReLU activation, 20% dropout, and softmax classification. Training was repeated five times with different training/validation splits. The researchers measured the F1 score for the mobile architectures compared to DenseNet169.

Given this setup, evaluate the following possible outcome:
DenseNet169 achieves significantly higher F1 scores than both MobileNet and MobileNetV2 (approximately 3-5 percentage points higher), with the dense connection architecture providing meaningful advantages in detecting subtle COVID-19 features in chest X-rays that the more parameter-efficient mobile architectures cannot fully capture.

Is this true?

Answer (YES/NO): NO